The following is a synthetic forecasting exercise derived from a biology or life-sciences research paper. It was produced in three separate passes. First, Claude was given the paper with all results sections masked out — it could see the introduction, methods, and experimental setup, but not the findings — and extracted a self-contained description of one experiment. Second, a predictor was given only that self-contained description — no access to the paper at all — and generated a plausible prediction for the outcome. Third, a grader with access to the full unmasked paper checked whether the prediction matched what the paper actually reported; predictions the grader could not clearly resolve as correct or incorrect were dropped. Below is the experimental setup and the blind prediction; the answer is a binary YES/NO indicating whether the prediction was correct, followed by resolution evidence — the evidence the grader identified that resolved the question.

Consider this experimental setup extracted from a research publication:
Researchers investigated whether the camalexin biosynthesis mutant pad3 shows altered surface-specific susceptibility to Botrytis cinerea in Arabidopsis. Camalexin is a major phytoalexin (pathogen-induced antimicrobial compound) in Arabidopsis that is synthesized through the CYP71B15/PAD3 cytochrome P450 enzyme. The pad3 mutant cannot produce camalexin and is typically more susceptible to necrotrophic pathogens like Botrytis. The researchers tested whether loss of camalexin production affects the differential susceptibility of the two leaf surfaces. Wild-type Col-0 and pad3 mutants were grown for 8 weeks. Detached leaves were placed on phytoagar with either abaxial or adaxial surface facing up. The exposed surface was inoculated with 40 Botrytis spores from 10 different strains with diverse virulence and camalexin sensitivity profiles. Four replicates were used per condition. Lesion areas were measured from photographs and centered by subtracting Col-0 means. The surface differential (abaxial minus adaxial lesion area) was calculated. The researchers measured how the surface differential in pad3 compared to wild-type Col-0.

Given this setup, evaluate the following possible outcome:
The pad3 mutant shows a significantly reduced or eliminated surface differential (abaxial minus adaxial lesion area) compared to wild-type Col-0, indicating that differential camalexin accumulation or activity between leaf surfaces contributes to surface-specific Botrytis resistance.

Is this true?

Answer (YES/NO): NO